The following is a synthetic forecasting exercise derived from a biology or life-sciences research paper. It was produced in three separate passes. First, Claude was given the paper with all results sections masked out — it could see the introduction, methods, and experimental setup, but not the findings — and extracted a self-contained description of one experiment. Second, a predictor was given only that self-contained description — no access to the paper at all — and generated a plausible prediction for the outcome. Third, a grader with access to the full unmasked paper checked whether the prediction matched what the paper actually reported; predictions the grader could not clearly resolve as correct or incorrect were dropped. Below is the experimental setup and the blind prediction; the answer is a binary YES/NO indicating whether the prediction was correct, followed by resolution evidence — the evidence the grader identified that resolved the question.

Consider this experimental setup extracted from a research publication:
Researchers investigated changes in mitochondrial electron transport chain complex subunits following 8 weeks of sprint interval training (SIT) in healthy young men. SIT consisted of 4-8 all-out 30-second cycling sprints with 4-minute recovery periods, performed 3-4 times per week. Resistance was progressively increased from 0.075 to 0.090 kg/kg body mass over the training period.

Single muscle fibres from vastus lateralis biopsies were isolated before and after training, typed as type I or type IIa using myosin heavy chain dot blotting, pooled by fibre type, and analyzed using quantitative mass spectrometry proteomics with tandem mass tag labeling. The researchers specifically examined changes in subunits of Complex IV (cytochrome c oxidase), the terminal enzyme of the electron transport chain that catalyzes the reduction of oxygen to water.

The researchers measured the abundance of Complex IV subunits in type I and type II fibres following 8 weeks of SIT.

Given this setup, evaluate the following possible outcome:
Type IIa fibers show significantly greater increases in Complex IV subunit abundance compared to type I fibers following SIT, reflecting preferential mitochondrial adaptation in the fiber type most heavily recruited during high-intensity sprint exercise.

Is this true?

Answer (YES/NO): NO